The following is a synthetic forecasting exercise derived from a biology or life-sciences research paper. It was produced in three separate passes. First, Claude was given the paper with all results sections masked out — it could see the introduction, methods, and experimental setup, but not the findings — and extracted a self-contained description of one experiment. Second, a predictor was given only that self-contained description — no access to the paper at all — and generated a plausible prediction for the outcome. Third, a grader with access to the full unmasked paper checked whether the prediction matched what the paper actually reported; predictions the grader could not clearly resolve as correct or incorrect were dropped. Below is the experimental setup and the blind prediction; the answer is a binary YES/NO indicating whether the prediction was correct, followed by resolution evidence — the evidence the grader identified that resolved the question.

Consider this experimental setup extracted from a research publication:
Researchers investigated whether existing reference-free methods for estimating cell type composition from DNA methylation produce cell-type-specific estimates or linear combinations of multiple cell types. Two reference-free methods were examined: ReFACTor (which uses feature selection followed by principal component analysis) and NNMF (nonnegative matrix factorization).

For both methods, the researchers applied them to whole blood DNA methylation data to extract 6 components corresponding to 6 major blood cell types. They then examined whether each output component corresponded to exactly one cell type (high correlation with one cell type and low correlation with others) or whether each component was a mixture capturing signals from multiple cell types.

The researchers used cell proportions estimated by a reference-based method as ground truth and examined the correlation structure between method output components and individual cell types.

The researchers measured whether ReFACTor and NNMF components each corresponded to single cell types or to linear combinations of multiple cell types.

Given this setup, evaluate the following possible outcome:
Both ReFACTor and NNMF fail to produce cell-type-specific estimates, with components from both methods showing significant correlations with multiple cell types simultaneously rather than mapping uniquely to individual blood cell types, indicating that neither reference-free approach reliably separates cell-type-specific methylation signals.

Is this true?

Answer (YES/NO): YES